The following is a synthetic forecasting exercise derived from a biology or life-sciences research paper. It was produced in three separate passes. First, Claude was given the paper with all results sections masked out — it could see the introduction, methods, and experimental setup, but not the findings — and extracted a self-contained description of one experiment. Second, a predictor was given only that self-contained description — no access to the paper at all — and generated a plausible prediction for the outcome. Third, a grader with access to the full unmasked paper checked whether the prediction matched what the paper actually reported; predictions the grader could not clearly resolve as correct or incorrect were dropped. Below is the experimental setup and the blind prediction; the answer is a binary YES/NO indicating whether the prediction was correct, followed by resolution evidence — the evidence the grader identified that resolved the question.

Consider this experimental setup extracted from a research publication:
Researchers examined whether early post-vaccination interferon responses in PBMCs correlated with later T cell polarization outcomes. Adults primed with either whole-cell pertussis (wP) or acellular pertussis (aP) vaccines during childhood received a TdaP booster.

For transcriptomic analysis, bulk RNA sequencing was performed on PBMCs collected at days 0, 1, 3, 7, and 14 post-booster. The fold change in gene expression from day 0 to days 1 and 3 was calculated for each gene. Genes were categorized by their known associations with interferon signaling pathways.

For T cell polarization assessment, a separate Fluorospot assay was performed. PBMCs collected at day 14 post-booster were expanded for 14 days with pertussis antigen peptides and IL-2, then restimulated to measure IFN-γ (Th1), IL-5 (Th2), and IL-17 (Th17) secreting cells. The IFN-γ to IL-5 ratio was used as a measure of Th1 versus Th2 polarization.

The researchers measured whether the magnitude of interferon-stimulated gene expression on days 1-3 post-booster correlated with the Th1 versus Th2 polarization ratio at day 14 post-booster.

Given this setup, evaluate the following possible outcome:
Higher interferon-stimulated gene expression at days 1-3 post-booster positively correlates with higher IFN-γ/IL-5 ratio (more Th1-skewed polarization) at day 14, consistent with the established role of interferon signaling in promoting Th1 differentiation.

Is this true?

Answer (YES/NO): YES